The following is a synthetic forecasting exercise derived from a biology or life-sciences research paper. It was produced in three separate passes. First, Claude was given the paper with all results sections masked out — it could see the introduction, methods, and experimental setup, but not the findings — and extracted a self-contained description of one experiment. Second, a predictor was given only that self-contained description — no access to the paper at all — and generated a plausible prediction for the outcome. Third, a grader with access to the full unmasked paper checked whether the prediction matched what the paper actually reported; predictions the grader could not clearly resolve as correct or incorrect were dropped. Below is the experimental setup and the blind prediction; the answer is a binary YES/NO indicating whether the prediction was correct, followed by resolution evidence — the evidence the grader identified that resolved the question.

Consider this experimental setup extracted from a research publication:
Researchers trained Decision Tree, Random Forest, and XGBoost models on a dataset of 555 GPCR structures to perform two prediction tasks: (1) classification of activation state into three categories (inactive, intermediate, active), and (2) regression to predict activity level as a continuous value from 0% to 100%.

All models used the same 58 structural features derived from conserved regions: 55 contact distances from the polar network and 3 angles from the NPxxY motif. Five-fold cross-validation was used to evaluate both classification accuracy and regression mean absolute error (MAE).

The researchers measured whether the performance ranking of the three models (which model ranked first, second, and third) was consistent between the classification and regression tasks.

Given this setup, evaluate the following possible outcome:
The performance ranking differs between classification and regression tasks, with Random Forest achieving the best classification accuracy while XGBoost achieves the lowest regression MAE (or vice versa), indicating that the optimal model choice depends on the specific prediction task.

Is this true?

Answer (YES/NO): NO